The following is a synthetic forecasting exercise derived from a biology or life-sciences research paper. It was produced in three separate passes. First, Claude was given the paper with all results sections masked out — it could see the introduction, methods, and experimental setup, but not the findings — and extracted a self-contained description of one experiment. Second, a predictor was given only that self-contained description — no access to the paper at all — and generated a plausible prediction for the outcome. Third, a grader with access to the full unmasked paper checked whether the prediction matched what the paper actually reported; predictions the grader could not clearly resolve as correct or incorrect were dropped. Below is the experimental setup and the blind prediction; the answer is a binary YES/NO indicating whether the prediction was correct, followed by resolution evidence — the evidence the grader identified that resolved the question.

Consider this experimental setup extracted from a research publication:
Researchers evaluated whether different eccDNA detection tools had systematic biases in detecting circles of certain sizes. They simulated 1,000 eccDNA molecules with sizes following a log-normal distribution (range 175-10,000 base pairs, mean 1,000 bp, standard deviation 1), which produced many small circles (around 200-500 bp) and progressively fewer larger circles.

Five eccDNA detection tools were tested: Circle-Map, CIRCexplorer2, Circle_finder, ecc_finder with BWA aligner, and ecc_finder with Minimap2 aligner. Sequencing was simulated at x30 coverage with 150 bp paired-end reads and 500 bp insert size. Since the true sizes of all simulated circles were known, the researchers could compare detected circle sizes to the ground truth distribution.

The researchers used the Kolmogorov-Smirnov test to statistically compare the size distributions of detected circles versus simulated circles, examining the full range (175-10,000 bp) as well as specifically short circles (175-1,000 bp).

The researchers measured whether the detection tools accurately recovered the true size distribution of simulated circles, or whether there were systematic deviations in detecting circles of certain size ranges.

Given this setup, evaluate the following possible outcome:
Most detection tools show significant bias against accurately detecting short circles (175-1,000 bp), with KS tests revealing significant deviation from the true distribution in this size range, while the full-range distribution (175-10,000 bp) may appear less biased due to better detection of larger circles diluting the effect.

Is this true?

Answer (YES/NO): NO